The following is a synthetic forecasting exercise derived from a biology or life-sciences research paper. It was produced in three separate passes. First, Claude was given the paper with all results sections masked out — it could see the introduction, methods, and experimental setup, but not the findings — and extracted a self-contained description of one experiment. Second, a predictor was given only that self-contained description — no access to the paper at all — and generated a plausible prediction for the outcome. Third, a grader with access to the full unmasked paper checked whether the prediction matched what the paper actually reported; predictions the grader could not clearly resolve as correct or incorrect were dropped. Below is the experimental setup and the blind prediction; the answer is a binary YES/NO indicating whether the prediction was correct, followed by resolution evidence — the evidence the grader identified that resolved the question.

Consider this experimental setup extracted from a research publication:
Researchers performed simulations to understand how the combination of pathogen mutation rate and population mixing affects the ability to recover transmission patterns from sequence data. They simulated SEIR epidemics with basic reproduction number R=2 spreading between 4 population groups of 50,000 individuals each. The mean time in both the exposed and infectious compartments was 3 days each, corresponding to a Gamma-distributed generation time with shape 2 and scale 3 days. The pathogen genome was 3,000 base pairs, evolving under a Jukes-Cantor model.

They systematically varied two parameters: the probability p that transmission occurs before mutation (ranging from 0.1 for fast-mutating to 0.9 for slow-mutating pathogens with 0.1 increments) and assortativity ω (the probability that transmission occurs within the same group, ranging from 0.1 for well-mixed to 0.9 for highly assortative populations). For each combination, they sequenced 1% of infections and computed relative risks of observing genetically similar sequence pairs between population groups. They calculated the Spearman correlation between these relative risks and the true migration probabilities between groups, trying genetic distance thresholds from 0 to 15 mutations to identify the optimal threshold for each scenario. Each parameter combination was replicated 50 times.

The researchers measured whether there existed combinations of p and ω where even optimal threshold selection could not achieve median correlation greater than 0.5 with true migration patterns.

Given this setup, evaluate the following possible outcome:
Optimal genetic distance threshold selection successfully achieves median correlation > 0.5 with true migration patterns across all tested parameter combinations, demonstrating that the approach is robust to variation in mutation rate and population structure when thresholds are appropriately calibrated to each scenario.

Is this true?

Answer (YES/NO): NO